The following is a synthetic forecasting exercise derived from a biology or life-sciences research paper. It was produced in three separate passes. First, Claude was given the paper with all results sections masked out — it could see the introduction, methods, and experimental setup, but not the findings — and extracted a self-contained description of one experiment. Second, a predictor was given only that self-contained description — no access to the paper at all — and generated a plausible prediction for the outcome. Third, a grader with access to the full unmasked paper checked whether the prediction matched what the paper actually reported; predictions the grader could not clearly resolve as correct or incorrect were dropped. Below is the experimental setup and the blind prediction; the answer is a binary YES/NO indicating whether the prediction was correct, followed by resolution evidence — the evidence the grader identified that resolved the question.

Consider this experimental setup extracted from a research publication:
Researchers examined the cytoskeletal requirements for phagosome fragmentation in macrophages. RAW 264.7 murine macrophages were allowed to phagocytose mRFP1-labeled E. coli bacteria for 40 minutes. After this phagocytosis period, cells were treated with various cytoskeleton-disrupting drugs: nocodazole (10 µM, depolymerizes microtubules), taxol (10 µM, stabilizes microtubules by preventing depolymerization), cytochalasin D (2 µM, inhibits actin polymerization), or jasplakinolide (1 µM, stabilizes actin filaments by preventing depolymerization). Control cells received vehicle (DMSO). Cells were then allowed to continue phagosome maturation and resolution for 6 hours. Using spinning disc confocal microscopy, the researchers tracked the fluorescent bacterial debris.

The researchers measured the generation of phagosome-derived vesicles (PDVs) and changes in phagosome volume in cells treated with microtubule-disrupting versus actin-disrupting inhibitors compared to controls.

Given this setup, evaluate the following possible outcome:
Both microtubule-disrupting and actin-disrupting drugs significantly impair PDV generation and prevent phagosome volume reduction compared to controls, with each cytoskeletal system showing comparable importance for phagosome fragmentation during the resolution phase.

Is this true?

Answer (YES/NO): YES